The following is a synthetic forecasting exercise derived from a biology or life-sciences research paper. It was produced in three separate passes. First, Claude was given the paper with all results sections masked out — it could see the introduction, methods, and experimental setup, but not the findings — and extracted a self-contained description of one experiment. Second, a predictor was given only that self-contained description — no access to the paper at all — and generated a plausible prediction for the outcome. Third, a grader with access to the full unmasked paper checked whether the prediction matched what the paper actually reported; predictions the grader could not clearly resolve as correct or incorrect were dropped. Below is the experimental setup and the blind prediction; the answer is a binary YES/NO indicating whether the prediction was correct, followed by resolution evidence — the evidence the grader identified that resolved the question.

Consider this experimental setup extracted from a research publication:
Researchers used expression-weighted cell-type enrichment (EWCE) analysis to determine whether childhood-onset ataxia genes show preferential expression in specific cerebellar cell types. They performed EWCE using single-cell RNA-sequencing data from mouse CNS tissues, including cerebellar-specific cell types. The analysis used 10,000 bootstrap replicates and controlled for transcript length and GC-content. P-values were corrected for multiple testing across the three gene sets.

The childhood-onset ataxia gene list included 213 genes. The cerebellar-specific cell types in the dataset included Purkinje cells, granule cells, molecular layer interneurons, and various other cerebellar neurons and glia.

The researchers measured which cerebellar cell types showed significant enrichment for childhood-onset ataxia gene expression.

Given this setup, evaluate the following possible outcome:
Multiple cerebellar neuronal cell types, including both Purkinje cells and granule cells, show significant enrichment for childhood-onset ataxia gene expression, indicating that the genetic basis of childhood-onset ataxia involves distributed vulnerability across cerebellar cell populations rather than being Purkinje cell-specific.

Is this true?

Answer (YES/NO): NO